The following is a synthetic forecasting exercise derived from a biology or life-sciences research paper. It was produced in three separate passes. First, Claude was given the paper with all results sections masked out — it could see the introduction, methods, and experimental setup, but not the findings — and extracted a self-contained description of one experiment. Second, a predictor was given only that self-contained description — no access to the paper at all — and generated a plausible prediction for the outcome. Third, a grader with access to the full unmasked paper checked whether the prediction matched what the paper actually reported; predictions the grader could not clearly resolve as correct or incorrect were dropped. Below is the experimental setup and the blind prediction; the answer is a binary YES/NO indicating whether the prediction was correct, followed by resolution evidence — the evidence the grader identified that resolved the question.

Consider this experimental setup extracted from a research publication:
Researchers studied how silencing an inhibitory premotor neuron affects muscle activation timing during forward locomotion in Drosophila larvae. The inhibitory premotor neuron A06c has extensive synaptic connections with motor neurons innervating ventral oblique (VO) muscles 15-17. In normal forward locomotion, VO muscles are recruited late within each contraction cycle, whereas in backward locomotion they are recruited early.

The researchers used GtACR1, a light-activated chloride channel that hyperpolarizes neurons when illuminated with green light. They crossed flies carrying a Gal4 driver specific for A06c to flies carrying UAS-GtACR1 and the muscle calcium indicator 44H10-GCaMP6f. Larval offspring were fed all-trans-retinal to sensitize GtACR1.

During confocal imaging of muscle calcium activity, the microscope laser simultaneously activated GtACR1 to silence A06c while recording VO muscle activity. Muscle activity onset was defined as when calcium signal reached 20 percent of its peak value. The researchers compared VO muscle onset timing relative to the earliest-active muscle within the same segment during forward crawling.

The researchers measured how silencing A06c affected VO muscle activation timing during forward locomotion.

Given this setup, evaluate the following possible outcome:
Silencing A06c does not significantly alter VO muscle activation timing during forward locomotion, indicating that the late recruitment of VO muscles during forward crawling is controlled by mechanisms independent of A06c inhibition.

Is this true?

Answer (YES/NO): NO